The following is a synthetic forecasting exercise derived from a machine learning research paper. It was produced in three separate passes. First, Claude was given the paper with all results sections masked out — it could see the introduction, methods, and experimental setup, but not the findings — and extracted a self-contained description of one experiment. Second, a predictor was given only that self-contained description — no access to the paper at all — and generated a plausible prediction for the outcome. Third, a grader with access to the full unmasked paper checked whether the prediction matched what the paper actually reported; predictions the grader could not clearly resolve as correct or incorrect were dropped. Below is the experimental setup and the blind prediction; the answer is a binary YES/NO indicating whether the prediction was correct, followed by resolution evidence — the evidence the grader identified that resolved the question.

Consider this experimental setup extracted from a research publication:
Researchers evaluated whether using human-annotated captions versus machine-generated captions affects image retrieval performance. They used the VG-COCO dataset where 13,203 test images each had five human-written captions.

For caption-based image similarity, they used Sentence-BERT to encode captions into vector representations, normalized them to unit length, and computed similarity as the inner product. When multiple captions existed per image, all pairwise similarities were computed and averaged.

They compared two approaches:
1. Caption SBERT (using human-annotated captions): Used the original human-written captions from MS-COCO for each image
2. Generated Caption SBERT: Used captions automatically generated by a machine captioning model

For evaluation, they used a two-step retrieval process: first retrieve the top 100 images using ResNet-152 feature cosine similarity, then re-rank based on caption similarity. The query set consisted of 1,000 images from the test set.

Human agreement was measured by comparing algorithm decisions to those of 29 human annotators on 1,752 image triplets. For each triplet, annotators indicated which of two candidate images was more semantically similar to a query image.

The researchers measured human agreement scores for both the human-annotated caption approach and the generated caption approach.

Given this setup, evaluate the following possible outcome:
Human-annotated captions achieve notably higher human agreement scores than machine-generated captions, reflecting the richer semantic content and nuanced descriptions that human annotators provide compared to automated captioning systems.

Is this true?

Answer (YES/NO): YES